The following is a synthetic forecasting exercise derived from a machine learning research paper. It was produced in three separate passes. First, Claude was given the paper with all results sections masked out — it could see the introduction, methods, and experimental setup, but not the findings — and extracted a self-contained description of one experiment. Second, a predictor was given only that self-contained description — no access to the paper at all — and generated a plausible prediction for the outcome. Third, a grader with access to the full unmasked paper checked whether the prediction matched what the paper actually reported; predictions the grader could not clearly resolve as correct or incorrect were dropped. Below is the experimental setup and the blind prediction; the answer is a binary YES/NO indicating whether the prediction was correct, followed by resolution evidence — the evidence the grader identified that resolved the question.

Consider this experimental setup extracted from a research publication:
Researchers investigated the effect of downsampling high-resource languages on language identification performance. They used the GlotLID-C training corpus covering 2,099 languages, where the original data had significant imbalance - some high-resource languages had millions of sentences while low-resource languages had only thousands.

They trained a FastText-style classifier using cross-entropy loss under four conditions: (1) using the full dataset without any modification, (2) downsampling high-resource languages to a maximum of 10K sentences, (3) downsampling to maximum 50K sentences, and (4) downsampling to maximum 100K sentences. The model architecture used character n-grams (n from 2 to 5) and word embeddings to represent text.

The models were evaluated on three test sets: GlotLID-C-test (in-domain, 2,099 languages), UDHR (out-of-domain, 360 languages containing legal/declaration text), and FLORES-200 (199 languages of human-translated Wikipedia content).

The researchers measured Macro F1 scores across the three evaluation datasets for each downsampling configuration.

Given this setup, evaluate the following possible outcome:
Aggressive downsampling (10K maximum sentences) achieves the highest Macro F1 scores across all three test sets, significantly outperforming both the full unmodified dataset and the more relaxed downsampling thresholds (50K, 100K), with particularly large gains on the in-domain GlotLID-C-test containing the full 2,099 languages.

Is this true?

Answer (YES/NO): NO